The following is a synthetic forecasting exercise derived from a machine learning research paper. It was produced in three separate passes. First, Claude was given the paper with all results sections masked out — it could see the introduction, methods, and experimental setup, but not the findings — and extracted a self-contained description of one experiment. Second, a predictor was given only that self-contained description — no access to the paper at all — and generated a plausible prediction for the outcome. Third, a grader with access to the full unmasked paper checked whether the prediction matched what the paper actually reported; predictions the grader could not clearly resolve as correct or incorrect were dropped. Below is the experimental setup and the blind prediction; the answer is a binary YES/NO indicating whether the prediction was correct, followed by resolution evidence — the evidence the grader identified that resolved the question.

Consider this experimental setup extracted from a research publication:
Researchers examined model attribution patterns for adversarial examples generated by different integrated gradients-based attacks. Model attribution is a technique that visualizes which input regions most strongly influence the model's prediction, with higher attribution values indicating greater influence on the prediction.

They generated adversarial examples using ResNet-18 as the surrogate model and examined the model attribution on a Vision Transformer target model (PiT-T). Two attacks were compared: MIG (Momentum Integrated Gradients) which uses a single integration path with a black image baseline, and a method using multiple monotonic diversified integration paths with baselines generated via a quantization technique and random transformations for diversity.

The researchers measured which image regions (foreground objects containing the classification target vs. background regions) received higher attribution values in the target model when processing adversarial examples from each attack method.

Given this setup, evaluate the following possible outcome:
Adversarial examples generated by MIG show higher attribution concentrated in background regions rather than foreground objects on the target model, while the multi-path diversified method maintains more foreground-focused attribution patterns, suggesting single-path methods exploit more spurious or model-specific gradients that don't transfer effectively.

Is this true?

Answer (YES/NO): NO